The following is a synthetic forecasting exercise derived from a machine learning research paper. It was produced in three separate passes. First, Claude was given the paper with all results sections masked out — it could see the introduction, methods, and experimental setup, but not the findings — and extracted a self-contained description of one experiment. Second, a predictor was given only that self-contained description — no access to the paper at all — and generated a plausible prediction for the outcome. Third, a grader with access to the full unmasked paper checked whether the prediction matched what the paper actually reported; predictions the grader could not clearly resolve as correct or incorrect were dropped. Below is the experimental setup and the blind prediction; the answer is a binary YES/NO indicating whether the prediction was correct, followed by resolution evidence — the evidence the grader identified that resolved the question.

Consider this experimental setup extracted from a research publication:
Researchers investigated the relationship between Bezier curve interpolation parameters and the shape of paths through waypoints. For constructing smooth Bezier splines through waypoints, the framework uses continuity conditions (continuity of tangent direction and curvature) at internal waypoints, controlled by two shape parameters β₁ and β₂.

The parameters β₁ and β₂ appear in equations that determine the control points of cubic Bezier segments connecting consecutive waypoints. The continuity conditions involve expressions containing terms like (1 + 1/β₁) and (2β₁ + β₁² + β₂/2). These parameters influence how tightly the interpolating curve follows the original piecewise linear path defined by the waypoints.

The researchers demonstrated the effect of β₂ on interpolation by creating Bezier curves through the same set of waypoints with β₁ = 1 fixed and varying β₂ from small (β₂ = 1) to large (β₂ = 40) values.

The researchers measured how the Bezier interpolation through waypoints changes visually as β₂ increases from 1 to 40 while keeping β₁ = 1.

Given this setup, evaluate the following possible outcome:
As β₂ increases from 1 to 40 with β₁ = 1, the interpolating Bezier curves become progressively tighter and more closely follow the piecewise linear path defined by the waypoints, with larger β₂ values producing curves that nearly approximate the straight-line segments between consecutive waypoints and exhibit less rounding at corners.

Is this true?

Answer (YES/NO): YES